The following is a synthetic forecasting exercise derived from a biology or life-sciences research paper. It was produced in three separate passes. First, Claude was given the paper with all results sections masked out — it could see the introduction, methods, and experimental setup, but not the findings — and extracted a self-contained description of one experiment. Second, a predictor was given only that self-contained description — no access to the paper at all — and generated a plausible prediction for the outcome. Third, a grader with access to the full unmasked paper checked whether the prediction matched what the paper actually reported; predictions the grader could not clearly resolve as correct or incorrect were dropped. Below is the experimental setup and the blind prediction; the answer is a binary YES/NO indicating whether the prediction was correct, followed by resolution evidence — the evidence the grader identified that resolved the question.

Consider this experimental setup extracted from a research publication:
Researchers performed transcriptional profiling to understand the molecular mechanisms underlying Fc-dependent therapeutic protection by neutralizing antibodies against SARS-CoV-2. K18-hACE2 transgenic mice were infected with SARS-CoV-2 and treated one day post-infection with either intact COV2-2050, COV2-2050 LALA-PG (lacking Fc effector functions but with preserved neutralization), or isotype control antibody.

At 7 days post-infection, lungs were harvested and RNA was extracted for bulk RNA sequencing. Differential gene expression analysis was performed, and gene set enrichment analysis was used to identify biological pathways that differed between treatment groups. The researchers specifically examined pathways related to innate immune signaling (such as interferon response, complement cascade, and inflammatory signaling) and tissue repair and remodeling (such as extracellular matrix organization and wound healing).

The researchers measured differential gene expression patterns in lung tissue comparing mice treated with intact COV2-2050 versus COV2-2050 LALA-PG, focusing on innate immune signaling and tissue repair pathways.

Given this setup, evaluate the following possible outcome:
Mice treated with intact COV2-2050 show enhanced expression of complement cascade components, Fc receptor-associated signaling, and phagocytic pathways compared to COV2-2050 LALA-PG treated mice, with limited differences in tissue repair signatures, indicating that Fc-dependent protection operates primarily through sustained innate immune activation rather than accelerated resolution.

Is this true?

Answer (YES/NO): NO